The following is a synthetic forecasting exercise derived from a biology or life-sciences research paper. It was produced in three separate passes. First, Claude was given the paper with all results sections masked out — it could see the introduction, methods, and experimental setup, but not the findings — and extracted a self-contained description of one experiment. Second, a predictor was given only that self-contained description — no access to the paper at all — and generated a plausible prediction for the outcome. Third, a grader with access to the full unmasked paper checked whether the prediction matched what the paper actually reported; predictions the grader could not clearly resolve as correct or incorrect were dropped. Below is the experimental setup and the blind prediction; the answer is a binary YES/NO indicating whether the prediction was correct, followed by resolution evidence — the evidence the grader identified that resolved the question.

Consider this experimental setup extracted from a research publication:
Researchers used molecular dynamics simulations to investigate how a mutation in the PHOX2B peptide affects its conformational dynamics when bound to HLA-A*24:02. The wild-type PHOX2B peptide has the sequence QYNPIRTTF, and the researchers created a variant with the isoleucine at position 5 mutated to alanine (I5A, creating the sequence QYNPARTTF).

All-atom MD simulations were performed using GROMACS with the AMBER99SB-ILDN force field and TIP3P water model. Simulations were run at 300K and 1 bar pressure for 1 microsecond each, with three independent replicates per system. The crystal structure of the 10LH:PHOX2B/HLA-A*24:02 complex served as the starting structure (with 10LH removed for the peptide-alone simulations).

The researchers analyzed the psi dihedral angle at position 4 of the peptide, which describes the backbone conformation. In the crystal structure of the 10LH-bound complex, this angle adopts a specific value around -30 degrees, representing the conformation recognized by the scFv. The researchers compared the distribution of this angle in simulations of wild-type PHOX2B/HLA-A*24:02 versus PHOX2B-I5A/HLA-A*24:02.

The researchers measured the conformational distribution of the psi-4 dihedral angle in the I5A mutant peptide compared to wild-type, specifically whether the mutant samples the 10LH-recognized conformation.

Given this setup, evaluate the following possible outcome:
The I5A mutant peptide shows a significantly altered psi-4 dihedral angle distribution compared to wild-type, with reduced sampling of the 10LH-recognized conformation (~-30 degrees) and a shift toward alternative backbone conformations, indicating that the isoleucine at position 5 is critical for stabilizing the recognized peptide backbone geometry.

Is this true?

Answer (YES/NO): YES